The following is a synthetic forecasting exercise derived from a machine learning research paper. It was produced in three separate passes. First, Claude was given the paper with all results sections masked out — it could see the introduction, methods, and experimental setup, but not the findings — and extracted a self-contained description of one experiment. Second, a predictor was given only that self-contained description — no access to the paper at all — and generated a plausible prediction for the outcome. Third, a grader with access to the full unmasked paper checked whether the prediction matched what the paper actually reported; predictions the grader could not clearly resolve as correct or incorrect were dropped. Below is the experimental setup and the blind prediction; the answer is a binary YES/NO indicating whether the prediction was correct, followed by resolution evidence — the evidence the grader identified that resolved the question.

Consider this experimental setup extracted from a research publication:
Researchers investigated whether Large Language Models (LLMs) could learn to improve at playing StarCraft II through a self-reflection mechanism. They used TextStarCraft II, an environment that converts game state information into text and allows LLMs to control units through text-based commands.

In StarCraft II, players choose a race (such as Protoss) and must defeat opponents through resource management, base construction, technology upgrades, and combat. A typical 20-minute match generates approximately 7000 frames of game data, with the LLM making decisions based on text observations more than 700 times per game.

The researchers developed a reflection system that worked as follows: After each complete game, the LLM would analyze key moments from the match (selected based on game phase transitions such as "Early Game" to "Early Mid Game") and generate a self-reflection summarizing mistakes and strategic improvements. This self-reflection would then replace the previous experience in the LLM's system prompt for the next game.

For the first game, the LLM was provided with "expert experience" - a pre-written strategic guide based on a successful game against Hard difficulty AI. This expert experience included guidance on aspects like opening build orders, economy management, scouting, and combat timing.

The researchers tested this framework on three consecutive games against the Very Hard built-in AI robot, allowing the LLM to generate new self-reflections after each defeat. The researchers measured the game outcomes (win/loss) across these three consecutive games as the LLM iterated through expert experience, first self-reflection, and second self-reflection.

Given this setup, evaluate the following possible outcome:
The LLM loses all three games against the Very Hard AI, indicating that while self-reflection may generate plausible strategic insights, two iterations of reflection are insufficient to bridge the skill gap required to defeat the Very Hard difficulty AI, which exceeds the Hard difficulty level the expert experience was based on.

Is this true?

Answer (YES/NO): NO